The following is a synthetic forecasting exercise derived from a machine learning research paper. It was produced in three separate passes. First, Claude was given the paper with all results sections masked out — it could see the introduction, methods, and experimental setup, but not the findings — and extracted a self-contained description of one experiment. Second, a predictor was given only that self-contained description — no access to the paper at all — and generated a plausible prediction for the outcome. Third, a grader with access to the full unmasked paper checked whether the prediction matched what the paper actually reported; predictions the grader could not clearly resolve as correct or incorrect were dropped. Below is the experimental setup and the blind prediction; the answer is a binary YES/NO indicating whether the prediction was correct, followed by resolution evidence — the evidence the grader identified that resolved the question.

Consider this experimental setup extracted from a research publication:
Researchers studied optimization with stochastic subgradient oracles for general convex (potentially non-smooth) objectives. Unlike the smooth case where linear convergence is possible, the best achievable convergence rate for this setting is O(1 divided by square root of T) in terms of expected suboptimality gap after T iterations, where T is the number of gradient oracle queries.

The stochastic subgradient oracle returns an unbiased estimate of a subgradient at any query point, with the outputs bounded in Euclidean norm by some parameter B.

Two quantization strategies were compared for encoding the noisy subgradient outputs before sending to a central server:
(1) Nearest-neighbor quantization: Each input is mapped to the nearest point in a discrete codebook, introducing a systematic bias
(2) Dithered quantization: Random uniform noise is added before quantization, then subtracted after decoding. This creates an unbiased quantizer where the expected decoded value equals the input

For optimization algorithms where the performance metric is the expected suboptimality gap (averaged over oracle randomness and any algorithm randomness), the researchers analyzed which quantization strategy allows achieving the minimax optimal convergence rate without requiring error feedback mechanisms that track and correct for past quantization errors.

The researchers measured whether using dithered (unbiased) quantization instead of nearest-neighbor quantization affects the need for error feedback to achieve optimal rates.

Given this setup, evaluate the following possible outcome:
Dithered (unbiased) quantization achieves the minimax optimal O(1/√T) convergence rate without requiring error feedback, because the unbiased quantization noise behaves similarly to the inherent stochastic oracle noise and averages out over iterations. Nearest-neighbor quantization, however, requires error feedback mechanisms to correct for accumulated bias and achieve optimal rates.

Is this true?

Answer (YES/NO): YES